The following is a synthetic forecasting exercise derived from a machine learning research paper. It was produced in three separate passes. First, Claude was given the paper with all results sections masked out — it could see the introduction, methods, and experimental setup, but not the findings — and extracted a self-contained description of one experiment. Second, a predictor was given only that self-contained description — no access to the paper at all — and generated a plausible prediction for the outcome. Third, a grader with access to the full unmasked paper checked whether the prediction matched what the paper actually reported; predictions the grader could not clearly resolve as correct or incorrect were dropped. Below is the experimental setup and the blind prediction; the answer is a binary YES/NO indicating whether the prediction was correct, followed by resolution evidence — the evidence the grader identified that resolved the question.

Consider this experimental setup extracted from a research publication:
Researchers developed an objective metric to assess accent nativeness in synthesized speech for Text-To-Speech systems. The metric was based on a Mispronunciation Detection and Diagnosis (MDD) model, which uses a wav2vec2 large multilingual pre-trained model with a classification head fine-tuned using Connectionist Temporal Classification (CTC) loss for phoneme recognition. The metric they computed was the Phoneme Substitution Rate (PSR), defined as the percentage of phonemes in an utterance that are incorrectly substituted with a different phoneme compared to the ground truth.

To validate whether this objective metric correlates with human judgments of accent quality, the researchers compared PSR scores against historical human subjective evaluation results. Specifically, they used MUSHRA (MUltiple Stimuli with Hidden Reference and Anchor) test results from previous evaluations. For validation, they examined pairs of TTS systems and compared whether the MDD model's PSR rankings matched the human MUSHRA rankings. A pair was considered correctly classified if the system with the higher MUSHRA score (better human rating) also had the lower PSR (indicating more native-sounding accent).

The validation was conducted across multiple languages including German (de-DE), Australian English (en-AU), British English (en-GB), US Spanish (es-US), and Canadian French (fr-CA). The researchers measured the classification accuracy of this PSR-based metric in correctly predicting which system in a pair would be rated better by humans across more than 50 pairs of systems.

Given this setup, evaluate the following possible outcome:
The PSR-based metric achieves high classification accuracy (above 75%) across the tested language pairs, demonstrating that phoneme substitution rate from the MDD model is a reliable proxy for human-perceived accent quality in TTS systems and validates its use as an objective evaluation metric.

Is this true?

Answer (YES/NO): YES